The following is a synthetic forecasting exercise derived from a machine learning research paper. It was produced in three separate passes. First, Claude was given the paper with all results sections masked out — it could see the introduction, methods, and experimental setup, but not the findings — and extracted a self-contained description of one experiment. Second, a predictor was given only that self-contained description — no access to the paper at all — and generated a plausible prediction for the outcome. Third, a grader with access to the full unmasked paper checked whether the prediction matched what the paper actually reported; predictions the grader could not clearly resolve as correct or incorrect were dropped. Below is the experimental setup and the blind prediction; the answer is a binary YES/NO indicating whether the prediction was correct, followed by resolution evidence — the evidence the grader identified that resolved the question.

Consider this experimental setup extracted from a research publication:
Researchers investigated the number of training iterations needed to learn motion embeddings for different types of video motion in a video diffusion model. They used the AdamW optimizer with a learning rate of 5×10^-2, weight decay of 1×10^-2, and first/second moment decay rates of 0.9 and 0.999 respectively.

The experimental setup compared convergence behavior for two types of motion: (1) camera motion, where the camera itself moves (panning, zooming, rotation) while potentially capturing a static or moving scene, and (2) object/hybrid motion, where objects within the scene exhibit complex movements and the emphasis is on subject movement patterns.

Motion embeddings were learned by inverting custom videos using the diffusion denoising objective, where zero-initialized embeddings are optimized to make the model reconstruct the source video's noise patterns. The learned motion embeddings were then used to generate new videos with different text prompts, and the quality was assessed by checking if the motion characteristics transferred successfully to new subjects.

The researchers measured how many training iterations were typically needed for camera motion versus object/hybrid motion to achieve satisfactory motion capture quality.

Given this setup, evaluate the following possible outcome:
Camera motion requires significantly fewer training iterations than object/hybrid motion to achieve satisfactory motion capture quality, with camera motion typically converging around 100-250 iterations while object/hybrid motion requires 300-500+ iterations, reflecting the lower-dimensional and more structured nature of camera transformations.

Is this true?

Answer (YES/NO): NO